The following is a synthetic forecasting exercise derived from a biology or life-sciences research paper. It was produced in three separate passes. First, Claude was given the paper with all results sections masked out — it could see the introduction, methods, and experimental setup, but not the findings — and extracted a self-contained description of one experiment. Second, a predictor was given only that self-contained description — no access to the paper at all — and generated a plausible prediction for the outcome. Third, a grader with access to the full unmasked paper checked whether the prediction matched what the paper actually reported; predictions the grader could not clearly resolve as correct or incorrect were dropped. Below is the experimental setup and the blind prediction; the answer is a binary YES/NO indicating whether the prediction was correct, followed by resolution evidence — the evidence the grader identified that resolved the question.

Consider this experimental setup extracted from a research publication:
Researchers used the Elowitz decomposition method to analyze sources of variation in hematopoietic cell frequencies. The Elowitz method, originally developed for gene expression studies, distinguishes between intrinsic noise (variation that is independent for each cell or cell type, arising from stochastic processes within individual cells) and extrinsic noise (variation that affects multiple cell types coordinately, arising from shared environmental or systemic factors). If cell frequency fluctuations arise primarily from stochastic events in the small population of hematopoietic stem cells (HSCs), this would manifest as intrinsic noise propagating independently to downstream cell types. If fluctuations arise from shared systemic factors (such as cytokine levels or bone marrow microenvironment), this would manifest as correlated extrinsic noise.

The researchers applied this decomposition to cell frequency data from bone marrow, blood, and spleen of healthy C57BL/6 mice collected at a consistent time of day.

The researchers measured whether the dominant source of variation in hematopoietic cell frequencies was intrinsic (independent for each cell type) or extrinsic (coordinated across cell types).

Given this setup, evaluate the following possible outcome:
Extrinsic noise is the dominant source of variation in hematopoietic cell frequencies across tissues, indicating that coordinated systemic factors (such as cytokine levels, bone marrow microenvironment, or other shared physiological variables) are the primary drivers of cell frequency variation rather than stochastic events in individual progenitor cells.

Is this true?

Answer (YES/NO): YES